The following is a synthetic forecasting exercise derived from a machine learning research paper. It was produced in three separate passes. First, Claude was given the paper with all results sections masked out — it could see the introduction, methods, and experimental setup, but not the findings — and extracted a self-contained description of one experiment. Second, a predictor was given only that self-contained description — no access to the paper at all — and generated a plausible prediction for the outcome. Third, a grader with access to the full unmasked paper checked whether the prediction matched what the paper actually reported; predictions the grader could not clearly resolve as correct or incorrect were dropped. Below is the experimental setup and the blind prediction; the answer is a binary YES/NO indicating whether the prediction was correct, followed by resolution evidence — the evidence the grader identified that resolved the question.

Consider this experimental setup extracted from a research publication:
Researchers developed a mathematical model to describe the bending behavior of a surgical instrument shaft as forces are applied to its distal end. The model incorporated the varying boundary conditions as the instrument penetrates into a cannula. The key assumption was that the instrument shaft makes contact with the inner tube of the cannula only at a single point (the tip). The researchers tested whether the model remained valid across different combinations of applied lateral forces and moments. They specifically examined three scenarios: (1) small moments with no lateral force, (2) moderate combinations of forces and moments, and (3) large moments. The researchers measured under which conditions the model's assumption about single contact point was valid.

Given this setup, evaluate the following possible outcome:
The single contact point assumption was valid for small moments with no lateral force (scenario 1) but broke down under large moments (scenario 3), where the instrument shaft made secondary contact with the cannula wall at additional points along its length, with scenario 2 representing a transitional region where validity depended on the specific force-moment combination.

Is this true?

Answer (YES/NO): NO